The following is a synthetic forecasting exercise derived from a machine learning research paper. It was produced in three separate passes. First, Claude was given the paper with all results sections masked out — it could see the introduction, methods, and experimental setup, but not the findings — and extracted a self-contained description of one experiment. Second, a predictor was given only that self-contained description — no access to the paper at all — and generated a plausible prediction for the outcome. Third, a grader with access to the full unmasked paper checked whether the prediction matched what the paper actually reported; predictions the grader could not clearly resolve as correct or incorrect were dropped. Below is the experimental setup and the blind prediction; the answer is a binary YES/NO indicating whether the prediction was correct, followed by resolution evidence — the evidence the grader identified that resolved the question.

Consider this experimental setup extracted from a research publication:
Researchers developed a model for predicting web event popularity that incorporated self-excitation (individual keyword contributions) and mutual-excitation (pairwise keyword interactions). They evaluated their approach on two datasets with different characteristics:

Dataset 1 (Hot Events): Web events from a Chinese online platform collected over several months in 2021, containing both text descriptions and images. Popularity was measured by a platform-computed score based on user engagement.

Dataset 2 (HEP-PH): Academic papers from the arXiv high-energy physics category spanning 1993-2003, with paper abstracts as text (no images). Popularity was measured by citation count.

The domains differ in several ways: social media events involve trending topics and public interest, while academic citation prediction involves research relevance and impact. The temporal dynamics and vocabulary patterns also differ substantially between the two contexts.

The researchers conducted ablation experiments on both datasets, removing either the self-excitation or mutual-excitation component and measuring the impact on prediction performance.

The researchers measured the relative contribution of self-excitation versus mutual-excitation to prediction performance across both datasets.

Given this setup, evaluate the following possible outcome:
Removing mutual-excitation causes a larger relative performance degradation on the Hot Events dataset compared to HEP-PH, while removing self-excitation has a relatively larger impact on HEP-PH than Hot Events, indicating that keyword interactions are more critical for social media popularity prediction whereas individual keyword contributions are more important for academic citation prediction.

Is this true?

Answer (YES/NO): NO